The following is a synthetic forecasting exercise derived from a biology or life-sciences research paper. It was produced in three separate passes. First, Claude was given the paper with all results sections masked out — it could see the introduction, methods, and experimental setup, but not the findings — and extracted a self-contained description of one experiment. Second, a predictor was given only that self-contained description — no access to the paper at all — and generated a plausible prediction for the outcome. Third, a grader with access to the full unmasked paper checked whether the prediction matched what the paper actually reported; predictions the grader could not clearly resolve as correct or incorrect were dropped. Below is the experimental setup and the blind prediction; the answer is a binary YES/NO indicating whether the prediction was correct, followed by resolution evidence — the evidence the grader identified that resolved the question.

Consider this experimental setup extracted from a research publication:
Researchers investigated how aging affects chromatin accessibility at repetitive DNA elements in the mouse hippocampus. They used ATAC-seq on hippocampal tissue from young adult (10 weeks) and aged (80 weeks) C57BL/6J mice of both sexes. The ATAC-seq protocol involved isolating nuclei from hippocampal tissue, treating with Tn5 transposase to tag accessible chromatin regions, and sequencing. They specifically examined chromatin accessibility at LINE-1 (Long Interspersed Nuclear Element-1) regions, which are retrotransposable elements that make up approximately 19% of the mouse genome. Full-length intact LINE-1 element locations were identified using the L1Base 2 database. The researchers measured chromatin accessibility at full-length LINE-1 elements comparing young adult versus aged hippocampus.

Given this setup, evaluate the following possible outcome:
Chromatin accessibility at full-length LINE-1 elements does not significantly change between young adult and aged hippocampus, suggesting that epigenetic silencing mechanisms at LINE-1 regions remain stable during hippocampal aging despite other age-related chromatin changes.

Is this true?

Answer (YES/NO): YES